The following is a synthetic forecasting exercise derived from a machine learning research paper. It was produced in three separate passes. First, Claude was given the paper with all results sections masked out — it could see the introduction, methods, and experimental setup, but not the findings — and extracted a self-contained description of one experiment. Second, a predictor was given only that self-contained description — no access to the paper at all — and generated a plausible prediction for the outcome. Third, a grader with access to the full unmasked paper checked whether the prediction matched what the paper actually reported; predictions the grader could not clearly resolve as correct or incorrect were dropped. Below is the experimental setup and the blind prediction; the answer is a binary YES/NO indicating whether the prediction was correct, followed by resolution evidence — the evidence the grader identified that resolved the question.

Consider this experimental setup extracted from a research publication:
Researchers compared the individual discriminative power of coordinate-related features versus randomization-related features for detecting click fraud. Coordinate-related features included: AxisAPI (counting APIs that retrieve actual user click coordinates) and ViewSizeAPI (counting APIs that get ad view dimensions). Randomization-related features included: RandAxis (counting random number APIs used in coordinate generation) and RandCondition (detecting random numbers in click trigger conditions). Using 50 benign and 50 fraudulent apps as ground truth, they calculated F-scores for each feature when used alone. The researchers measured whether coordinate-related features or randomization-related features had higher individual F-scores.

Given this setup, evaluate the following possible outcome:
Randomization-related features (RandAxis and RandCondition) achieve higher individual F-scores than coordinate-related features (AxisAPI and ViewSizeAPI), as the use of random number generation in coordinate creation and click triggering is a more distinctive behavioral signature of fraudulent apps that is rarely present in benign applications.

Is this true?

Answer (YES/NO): NO